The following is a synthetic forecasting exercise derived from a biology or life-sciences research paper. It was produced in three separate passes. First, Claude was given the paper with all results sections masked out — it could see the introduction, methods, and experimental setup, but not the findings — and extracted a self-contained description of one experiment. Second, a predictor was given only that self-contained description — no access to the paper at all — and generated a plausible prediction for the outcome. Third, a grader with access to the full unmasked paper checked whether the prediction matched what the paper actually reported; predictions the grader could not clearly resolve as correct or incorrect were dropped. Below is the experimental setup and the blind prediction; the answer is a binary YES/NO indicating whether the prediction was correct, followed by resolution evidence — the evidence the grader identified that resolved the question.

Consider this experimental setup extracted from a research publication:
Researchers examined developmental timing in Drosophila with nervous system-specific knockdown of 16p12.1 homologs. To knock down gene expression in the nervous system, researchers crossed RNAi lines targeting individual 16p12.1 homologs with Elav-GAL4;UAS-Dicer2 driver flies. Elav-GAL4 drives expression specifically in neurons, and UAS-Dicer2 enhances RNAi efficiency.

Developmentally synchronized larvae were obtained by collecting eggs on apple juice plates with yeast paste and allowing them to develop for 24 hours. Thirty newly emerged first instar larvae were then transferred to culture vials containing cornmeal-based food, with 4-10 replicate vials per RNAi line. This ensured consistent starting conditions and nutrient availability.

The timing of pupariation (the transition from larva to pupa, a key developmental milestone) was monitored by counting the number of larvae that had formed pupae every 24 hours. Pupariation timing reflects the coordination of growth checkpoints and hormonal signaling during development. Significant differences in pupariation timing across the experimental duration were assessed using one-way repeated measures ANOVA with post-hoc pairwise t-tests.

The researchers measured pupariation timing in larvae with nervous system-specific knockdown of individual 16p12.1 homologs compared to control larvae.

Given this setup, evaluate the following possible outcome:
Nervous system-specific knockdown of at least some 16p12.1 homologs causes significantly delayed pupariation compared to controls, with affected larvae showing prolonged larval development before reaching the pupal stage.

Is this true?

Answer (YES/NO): YES